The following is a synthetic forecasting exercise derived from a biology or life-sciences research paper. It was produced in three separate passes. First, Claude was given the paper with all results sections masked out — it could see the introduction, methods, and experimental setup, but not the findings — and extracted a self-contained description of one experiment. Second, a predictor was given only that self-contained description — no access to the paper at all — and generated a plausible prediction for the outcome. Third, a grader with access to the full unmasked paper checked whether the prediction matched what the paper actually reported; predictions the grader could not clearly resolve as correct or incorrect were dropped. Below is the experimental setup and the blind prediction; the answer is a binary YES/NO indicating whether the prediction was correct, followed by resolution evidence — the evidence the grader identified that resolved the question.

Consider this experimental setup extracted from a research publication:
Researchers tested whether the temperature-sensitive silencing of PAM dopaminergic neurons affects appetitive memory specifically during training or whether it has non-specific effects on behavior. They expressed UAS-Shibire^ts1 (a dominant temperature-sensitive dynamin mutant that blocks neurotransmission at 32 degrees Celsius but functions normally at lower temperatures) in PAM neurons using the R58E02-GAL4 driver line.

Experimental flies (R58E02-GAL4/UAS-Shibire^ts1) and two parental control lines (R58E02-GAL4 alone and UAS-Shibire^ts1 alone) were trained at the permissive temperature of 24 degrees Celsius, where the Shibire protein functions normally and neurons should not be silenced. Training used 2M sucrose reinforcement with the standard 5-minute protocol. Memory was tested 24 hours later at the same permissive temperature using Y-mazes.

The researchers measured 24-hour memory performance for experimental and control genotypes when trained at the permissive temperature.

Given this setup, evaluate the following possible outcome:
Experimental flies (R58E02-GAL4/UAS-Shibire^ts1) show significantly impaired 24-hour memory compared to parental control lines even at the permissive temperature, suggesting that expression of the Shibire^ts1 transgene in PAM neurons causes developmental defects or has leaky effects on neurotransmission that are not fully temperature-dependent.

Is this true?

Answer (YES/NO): NO